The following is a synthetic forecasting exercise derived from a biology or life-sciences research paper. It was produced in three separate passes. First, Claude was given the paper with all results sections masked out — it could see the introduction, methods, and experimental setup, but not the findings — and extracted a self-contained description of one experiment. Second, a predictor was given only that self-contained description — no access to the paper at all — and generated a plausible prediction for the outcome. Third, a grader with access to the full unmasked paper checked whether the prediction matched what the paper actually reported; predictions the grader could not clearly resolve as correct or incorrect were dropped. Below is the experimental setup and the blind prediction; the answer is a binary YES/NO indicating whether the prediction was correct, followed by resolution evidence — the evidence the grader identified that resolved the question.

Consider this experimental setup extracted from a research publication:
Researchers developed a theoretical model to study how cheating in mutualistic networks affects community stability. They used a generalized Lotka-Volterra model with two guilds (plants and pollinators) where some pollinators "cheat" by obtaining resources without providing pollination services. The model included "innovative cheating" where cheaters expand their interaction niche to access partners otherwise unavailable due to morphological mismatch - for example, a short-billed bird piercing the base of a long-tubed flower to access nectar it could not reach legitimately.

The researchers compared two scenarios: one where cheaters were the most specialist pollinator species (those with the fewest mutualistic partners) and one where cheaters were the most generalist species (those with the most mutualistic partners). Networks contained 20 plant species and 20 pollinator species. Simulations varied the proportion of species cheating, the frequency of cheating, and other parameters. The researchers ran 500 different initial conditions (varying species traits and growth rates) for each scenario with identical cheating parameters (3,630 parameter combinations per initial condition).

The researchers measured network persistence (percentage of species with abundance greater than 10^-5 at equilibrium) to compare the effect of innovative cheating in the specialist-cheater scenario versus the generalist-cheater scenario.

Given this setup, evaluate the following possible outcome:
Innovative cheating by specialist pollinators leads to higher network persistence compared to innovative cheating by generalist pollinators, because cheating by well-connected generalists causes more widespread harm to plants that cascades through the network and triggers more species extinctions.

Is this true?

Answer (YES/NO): NO